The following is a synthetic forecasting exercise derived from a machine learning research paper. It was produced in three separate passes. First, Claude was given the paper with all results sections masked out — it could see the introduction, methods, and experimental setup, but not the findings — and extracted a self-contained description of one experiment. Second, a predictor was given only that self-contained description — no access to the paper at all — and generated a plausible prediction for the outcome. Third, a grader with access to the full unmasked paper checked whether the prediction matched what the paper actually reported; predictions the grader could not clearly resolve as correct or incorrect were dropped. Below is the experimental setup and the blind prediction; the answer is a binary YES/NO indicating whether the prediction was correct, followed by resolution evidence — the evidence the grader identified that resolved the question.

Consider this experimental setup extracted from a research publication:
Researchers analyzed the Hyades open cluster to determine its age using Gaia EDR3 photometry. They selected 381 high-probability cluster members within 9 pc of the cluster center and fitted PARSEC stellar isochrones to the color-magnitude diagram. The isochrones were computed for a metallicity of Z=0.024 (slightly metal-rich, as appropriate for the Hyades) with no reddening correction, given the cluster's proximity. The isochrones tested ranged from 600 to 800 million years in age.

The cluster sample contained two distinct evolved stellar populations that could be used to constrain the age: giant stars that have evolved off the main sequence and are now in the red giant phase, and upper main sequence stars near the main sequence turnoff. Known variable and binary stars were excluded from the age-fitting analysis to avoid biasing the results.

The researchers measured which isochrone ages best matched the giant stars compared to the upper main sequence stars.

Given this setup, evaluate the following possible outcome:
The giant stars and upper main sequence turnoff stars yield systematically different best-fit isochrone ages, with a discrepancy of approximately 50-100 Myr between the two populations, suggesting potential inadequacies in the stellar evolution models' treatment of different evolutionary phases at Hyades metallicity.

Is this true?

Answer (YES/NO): NO